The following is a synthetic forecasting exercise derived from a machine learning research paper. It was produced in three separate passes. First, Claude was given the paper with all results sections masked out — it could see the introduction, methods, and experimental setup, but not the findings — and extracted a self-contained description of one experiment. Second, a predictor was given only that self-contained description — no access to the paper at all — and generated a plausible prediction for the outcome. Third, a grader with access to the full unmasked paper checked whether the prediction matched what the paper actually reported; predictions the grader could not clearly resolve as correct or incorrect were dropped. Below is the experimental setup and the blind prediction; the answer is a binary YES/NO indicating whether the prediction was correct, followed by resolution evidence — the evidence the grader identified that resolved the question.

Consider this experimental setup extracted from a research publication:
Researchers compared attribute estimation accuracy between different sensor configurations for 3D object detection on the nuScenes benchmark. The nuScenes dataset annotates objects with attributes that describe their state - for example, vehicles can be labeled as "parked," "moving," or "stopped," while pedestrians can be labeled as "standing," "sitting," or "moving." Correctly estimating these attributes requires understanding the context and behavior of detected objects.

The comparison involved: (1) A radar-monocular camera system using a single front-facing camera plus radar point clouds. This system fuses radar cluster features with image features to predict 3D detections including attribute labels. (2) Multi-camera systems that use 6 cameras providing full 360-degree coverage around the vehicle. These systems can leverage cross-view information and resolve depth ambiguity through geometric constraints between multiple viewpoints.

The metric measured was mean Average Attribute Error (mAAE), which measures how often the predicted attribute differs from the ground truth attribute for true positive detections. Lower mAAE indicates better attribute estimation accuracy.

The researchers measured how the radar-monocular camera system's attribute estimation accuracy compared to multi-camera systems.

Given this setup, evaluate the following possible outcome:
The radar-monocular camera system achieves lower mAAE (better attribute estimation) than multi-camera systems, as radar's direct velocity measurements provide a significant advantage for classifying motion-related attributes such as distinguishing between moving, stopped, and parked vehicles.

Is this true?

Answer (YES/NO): YES